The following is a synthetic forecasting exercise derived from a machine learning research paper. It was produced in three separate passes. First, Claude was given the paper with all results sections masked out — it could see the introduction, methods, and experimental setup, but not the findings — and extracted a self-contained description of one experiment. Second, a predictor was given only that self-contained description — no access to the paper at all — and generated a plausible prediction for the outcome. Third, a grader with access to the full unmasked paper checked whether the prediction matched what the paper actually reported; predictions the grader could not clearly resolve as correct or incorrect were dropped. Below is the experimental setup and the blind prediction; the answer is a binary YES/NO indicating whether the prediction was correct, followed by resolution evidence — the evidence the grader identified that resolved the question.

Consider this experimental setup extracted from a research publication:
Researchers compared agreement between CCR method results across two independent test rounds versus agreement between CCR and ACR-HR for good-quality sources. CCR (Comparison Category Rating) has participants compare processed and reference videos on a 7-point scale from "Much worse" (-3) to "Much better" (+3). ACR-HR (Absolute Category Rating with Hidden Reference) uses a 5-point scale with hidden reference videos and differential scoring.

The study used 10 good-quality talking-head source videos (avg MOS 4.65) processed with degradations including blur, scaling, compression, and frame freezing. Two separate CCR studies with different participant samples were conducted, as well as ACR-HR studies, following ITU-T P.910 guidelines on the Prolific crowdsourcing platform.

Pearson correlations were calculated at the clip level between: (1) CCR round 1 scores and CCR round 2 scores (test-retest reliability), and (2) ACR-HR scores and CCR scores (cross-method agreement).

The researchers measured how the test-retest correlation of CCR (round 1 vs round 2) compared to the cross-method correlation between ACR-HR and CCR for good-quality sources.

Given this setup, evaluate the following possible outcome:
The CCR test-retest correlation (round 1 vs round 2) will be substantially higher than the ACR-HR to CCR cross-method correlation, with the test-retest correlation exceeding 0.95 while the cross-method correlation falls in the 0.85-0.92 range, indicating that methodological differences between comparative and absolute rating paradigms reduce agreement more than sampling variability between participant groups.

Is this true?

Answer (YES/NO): YES